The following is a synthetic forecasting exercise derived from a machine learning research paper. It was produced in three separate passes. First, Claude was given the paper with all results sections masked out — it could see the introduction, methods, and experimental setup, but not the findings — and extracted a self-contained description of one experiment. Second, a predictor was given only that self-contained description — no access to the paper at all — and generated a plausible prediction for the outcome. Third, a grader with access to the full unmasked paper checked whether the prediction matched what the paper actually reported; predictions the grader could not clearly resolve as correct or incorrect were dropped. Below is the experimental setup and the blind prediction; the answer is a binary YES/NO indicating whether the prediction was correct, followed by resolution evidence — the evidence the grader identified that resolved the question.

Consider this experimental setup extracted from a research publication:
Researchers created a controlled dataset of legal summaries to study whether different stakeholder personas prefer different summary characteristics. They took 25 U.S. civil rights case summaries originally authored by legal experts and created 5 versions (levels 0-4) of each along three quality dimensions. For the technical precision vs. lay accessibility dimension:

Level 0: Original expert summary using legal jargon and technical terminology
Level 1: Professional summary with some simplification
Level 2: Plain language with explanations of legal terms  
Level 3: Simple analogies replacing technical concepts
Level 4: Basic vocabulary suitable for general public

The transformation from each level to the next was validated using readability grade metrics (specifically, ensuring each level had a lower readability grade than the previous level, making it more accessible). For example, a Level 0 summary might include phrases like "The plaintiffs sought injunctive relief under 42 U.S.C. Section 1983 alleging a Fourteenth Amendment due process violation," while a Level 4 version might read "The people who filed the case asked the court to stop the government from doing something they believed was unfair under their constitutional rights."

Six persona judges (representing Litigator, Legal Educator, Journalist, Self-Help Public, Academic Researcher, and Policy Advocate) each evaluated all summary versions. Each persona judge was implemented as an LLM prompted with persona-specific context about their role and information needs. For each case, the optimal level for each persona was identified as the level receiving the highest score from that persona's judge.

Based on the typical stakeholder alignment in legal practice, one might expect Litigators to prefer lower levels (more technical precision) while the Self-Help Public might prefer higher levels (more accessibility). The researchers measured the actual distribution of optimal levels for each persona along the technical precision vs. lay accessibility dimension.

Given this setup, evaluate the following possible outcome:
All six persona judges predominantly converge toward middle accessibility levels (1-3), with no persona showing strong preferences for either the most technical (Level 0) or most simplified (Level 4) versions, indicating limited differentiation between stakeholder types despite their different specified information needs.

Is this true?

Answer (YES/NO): NO